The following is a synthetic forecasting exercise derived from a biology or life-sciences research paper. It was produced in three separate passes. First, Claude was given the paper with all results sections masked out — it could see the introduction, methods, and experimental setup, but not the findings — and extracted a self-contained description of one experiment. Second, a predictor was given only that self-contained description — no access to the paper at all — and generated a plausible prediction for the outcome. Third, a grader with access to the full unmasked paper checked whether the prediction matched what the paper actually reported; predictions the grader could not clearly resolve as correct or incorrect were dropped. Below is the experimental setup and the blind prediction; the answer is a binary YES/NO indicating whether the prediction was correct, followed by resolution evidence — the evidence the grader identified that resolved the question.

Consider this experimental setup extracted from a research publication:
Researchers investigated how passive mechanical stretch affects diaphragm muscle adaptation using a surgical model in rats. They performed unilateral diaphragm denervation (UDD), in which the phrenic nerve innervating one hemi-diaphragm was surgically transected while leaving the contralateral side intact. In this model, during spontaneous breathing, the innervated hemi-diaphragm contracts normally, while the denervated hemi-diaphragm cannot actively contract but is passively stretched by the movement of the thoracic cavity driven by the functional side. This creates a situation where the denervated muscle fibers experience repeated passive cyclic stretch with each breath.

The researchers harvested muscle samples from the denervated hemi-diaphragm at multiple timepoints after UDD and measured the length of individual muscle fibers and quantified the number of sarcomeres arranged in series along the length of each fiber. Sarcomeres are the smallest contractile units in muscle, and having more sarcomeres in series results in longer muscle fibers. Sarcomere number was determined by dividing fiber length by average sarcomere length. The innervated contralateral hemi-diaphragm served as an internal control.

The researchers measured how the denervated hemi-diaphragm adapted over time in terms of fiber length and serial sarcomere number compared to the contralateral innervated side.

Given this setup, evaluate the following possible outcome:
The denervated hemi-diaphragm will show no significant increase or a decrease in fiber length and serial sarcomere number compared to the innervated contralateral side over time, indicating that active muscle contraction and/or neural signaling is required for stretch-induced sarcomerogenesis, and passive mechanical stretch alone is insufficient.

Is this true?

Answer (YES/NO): NO